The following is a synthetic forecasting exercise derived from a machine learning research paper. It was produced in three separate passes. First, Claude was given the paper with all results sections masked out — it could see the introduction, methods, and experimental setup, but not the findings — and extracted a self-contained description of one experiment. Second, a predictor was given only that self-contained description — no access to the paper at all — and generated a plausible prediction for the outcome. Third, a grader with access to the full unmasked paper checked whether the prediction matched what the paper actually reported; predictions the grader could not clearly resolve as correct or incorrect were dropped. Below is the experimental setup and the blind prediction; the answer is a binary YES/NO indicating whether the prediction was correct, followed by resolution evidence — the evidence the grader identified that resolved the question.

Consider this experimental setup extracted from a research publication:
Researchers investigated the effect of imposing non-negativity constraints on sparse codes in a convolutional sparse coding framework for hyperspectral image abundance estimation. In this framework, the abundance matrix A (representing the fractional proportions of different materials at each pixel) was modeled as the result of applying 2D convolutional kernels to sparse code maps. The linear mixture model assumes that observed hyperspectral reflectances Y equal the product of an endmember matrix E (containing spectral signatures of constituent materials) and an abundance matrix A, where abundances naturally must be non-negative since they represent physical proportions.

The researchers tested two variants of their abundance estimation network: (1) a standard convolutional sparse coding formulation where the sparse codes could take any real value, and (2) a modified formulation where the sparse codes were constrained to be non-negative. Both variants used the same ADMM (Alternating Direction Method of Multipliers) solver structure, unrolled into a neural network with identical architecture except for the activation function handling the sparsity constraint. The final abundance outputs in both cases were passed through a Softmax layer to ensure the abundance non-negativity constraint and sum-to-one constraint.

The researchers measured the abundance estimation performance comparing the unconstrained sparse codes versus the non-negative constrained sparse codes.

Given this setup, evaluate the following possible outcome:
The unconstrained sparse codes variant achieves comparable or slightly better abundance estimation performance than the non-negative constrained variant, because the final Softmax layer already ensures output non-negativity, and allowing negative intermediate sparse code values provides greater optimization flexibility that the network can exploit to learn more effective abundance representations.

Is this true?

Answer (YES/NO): NO